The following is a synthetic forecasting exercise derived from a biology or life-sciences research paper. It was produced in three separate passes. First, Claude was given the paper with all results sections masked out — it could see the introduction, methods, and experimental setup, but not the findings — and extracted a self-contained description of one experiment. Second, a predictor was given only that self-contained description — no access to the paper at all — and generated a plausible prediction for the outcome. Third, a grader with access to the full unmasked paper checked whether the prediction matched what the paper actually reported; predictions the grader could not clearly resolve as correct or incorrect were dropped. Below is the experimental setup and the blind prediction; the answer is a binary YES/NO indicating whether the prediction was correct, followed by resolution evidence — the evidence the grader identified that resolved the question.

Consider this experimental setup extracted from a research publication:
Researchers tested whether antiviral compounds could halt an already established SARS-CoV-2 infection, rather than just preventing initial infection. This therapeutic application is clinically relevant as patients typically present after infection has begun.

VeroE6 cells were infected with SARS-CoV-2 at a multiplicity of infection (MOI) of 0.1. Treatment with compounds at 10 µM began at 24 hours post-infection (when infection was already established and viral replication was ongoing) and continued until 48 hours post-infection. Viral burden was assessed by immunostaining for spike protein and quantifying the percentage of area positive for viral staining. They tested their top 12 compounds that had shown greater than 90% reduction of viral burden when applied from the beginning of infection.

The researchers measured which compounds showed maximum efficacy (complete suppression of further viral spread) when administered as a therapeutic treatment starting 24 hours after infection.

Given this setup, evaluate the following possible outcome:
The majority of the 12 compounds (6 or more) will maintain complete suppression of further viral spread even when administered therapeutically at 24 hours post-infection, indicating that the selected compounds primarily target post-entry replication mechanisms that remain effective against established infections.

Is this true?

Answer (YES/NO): NO